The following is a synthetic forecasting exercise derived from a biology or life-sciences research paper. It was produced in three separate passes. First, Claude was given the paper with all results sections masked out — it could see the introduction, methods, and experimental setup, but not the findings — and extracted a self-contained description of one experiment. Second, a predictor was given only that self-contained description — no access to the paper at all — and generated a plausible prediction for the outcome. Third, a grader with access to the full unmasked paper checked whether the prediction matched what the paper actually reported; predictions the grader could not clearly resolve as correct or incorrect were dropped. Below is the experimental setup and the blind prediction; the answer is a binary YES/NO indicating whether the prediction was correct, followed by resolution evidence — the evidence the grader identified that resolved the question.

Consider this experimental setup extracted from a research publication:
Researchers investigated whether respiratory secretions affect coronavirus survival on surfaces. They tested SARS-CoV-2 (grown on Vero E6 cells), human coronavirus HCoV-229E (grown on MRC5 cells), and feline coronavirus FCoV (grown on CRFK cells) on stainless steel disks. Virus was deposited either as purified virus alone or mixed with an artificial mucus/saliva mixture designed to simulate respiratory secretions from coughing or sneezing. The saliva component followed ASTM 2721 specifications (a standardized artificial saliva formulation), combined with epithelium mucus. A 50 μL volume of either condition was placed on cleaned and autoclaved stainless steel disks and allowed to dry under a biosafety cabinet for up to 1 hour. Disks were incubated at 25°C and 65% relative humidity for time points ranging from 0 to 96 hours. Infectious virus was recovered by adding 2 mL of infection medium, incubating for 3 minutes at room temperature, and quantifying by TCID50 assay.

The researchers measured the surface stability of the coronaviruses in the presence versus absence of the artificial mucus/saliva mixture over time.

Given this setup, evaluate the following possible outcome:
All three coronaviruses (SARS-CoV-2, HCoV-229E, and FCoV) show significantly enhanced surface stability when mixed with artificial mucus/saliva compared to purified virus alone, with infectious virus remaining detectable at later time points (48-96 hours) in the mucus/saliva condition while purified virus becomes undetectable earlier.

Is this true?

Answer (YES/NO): NO